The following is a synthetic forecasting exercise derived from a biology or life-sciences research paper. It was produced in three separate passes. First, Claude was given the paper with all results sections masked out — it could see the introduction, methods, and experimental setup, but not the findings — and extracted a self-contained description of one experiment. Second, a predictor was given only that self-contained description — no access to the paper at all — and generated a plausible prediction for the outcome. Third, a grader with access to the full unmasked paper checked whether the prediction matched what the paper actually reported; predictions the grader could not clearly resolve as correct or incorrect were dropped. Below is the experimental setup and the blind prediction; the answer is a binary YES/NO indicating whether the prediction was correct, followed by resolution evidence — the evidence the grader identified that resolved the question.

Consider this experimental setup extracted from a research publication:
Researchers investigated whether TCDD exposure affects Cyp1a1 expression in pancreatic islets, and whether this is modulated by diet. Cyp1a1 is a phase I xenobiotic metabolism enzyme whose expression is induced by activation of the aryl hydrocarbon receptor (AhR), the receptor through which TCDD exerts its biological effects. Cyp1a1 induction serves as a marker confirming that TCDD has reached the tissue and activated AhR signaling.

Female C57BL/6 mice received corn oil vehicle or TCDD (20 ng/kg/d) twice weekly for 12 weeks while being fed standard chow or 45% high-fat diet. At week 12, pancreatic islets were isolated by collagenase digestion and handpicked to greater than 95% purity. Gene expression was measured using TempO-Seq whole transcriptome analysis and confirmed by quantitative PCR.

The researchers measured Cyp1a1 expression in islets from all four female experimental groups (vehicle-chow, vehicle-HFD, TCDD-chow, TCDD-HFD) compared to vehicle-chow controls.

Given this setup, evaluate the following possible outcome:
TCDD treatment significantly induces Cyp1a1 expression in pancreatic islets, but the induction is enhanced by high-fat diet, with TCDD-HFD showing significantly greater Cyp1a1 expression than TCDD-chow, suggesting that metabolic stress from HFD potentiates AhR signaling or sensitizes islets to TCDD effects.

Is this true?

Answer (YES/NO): NO